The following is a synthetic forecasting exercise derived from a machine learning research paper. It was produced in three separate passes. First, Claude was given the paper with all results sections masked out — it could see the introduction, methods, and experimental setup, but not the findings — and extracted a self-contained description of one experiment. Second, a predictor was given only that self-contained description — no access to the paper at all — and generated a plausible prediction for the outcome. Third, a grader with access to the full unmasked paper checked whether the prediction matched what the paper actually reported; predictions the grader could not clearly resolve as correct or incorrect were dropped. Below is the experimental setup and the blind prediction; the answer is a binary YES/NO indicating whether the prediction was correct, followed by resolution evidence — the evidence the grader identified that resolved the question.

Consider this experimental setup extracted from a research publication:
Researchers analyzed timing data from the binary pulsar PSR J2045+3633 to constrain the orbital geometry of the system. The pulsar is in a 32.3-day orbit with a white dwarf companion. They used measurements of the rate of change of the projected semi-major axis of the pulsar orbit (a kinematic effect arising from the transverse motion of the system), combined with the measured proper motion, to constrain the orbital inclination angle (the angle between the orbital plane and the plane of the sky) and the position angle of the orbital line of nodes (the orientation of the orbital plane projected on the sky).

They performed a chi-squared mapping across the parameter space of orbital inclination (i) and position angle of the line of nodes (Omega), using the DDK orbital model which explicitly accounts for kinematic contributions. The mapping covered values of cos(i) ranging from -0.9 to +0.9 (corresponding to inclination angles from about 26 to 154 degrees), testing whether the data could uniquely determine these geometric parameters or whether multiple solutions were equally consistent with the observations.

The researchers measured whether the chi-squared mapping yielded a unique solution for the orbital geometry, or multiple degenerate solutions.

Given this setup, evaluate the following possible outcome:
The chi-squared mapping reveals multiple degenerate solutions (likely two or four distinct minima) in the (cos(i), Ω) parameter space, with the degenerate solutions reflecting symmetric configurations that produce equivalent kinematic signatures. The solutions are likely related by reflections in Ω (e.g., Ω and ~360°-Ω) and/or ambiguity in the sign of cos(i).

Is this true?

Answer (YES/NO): YES